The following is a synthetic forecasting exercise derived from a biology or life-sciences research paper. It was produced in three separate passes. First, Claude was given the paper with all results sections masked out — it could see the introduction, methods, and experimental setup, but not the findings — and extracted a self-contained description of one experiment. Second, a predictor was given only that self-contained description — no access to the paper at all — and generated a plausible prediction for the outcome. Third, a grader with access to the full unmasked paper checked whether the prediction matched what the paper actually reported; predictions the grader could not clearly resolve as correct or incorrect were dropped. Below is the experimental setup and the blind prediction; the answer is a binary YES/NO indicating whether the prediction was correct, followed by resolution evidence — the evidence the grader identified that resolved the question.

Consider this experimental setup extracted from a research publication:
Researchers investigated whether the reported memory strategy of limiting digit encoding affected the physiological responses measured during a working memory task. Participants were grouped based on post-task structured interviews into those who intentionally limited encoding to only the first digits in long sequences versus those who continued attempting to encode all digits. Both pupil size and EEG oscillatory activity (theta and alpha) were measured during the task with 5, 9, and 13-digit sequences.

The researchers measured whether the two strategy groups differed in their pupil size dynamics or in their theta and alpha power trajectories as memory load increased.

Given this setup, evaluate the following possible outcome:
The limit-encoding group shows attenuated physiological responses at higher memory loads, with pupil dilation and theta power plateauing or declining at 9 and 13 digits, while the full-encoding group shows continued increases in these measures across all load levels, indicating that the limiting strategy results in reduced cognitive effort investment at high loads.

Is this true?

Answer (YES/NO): NO